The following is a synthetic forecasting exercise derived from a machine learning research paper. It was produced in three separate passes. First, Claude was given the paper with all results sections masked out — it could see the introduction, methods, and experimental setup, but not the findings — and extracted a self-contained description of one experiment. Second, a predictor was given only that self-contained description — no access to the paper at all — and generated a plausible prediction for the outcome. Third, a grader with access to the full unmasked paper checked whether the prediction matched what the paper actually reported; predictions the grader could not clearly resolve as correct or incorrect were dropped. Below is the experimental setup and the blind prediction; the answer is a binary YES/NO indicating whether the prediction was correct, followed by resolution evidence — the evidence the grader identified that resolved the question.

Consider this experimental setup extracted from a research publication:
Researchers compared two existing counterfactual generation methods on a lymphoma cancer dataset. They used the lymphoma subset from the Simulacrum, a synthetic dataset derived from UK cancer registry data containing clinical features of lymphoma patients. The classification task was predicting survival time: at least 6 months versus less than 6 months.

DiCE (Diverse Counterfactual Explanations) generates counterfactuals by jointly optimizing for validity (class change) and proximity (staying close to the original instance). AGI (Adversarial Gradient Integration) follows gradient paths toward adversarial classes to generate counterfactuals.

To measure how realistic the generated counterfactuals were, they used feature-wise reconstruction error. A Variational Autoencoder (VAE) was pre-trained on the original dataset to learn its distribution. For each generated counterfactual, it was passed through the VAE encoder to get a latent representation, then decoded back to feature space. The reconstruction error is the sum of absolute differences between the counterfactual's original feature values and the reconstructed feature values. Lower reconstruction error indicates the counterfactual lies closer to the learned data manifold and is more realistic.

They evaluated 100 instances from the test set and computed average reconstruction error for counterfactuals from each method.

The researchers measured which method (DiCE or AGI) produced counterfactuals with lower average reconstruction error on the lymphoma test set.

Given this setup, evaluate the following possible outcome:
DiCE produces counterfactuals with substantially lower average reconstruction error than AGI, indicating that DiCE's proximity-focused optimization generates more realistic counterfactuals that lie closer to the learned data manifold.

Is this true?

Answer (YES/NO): NO